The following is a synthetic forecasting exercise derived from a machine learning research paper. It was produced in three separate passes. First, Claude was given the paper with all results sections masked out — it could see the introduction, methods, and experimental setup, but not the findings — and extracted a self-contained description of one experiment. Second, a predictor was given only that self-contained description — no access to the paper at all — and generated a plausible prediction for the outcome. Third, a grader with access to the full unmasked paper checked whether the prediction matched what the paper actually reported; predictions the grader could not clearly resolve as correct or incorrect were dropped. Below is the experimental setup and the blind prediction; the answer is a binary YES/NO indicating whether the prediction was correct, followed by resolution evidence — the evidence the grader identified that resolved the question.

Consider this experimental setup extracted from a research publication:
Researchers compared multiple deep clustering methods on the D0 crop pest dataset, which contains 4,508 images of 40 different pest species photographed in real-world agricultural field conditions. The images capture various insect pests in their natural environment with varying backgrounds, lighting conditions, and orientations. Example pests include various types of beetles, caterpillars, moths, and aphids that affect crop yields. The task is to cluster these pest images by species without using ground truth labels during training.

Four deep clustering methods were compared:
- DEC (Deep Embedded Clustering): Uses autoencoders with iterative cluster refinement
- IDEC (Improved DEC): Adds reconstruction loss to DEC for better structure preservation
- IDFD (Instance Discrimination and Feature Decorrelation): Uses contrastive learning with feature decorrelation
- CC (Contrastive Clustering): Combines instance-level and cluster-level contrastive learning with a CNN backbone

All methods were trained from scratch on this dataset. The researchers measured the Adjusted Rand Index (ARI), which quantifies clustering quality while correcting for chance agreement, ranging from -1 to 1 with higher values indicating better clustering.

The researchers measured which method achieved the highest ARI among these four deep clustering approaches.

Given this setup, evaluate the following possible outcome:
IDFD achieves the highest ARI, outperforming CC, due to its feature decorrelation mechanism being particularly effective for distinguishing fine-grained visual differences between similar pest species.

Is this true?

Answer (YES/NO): YES